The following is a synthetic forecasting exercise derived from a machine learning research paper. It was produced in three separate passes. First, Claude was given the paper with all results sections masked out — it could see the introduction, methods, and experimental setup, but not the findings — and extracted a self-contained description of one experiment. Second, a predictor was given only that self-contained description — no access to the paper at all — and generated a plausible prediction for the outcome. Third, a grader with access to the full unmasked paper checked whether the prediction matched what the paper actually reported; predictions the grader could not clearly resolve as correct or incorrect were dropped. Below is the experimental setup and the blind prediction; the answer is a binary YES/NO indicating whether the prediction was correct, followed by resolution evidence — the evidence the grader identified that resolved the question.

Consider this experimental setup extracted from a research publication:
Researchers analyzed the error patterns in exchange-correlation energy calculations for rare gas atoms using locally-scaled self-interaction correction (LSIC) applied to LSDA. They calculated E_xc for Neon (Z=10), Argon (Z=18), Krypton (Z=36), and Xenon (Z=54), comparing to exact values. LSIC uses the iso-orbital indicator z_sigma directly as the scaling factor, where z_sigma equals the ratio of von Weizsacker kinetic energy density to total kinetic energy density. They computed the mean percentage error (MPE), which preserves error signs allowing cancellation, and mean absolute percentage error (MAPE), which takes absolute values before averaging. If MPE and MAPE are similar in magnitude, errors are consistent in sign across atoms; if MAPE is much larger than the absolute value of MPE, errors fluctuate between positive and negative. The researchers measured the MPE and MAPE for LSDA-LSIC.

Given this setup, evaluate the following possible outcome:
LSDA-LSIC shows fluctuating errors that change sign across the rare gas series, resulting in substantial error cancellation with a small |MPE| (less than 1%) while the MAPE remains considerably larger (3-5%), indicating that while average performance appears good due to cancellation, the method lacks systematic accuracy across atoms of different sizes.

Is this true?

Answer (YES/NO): NO